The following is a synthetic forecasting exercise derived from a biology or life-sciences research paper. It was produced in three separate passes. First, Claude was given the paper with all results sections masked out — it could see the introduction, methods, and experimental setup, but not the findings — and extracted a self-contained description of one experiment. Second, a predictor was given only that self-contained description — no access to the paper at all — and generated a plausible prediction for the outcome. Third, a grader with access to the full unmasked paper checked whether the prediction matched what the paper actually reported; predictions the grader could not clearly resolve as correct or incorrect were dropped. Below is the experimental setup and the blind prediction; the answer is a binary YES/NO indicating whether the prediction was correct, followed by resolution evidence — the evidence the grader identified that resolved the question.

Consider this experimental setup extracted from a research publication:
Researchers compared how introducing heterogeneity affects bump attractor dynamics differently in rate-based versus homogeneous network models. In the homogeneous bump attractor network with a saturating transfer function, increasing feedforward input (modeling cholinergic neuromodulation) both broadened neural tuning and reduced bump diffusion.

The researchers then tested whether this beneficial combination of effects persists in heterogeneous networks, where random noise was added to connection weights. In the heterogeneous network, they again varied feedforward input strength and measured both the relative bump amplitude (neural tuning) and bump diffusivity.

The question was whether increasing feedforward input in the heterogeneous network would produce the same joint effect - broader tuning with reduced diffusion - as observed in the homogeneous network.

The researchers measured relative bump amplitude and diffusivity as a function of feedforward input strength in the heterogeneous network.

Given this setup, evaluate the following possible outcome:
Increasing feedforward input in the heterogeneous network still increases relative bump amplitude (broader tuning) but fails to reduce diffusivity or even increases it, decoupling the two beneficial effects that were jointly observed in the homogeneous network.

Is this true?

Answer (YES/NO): NO